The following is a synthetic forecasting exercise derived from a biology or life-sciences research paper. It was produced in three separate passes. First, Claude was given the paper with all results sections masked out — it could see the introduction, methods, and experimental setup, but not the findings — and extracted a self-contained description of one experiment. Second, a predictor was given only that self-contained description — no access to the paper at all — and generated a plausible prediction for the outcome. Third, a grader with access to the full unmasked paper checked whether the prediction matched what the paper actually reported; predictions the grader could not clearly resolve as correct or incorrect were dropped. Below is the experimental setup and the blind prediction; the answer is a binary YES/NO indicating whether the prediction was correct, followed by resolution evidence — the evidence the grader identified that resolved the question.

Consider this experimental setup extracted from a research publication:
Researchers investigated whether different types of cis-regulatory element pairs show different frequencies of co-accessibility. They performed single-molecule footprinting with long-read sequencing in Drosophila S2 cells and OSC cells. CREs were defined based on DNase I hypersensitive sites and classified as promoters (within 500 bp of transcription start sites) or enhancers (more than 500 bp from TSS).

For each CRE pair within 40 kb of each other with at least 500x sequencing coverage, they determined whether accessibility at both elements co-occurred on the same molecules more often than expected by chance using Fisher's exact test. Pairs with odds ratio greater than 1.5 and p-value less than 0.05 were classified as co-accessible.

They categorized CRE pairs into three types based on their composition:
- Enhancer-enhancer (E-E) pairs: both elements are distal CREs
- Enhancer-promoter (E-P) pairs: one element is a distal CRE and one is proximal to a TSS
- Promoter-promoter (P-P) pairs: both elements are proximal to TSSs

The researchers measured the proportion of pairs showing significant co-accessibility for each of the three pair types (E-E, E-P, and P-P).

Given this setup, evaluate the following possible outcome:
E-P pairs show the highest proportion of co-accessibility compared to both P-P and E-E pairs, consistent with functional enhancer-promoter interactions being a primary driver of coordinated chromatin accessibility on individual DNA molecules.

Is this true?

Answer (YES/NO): NO